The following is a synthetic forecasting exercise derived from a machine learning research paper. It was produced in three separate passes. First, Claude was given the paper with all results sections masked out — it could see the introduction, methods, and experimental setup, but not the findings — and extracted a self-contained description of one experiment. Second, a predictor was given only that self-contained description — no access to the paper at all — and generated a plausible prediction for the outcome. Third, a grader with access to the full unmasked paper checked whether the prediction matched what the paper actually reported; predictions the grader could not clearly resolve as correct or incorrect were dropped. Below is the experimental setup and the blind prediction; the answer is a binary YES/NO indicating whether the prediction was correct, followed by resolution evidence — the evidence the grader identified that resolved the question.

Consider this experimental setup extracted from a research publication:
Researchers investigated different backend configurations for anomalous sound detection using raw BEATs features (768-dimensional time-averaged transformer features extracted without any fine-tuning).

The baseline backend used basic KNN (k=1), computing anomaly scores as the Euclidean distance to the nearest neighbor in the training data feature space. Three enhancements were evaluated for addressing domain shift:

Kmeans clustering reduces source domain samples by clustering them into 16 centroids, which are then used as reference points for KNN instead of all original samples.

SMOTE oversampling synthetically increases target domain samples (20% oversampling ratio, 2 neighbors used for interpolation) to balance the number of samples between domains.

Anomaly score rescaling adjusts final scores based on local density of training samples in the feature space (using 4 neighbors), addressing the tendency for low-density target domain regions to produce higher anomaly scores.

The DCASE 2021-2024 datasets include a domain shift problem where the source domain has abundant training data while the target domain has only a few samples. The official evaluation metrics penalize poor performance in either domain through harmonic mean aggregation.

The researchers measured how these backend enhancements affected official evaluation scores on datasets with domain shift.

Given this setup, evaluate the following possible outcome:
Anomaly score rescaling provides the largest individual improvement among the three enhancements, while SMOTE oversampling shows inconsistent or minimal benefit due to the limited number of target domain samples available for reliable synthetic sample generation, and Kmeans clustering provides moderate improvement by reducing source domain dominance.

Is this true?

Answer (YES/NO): NO